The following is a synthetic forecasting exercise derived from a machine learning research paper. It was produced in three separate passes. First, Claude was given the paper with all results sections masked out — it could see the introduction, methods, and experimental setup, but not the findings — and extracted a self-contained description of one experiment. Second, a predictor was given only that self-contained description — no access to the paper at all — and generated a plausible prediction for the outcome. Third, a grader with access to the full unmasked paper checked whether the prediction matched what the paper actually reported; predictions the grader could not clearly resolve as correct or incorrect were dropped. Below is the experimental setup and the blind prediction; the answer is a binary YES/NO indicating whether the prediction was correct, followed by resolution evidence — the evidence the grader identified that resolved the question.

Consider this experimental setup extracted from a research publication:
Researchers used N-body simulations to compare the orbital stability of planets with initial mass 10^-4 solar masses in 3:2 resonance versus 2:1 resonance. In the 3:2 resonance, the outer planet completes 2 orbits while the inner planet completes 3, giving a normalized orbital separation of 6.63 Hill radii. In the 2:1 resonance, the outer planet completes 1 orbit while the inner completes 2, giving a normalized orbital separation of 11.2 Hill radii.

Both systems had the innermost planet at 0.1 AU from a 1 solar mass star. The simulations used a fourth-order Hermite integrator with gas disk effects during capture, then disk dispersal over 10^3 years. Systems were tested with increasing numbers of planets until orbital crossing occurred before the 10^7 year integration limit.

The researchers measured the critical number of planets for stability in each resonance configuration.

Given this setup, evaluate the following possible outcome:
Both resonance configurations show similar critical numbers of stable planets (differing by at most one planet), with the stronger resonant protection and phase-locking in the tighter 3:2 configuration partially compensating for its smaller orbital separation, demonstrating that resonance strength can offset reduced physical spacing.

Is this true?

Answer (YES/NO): NO